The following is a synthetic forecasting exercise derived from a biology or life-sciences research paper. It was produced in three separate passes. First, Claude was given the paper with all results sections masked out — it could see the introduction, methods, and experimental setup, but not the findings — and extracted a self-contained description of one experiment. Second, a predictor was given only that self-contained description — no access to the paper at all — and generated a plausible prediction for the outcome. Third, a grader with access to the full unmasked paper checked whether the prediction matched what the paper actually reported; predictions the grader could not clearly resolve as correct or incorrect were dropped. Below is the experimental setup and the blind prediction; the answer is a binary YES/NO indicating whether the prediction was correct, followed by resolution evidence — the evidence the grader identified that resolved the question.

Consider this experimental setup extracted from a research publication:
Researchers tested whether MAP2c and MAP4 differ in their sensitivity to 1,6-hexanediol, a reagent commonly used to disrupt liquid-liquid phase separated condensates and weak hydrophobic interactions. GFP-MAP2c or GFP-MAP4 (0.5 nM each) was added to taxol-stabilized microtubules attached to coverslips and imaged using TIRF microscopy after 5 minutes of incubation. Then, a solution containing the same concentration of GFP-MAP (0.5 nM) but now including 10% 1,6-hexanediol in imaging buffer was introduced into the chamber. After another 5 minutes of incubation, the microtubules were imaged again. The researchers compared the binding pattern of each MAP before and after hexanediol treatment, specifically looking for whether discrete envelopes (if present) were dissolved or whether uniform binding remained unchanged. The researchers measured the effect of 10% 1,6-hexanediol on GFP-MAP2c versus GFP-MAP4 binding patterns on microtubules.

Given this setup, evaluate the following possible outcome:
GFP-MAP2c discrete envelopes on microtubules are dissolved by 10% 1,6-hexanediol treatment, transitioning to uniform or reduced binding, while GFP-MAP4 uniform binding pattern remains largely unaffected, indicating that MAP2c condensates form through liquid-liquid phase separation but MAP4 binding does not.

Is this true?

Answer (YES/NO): YES